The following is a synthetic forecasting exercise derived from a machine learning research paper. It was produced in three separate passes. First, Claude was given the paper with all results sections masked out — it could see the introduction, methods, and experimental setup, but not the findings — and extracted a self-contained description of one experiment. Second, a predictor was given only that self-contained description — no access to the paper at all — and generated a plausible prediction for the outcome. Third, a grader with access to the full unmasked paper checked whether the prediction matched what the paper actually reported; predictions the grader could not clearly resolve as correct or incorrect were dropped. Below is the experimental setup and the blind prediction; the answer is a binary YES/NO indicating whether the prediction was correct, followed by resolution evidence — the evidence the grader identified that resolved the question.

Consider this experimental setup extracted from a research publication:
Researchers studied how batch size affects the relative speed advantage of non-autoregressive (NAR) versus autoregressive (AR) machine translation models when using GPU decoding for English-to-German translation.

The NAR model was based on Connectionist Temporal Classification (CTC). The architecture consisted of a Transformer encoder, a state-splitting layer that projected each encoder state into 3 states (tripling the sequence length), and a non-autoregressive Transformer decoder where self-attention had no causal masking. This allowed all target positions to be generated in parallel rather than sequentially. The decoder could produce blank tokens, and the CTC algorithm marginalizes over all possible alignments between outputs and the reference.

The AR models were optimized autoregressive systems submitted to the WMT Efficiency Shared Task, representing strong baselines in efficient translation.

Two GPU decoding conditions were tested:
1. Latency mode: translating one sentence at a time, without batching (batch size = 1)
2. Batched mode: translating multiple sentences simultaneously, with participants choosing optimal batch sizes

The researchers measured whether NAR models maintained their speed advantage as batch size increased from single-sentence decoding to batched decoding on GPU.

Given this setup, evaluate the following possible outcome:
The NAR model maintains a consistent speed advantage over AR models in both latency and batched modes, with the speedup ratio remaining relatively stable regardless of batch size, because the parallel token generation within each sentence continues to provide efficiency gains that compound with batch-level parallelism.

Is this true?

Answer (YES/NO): NO